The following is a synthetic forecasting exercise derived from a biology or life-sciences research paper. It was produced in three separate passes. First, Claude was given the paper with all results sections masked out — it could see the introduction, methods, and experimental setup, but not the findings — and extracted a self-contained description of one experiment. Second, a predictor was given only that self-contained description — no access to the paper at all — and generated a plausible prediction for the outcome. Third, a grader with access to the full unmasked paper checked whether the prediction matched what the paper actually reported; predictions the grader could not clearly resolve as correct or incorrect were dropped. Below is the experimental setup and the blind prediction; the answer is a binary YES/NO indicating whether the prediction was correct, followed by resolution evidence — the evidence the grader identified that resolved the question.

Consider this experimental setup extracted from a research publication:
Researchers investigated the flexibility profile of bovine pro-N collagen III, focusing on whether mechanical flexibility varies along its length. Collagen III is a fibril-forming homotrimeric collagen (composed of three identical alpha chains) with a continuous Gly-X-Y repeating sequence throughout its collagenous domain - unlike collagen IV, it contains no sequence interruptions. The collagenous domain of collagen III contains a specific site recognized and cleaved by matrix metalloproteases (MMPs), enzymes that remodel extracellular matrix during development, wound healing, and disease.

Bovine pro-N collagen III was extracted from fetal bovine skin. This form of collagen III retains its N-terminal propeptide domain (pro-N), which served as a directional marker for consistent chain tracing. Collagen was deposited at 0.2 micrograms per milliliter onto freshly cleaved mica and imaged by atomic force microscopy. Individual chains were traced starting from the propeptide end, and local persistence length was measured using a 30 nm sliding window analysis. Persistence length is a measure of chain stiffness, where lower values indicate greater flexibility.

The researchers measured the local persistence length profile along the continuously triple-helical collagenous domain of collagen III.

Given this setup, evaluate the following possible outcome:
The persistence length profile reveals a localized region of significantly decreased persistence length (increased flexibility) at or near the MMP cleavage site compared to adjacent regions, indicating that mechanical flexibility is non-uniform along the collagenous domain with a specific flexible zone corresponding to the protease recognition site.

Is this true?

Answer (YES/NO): YES